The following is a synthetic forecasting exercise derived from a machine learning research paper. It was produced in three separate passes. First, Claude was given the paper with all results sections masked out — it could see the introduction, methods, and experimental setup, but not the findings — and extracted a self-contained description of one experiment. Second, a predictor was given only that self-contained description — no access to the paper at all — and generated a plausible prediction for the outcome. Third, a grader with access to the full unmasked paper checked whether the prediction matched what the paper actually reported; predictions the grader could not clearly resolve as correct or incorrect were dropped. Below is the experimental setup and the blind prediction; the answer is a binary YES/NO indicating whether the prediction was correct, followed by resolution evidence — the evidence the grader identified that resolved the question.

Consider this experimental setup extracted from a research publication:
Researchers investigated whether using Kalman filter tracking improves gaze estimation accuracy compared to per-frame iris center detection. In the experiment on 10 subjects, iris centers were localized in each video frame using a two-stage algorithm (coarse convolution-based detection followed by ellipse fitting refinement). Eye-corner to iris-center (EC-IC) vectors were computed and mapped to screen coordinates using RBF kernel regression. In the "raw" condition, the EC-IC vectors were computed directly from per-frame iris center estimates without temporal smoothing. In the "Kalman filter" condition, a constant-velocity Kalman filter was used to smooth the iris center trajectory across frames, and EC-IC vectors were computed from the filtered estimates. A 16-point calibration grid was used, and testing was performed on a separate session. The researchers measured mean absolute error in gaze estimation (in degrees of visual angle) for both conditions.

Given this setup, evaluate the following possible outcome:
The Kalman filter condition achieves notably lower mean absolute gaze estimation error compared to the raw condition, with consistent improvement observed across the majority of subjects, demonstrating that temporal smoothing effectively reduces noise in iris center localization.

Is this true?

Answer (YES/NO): YES